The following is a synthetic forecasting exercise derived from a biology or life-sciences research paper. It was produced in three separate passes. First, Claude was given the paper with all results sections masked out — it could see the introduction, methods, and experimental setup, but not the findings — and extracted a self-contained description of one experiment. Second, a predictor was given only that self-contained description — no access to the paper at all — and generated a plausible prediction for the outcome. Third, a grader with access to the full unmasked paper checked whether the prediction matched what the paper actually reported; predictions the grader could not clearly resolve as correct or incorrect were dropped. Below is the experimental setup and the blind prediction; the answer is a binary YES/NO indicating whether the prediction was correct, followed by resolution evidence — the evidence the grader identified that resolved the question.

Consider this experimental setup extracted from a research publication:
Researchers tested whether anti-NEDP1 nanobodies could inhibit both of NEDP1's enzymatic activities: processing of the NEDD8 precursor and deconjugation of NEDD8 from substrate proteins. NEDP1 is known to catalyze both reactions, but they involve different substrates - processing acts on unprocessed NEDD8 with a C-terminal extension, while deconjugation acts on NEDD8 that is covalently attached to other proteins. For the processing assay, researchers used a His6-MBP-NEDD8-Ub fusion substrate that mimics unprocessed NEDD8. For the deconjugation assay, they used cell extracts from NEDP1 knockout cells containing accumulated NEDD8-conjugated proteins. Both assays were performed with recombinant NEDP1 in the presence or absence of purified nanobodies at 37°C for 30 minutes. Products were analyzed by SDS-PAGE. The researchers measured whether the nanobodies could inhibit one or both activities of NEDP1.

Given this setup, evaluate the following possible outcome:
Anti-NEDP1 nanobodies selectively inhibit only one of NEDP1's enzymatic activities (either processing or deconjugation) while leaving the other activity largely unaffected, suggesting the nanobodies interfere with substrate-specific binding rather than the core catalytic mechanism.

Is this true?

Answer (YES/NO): NO